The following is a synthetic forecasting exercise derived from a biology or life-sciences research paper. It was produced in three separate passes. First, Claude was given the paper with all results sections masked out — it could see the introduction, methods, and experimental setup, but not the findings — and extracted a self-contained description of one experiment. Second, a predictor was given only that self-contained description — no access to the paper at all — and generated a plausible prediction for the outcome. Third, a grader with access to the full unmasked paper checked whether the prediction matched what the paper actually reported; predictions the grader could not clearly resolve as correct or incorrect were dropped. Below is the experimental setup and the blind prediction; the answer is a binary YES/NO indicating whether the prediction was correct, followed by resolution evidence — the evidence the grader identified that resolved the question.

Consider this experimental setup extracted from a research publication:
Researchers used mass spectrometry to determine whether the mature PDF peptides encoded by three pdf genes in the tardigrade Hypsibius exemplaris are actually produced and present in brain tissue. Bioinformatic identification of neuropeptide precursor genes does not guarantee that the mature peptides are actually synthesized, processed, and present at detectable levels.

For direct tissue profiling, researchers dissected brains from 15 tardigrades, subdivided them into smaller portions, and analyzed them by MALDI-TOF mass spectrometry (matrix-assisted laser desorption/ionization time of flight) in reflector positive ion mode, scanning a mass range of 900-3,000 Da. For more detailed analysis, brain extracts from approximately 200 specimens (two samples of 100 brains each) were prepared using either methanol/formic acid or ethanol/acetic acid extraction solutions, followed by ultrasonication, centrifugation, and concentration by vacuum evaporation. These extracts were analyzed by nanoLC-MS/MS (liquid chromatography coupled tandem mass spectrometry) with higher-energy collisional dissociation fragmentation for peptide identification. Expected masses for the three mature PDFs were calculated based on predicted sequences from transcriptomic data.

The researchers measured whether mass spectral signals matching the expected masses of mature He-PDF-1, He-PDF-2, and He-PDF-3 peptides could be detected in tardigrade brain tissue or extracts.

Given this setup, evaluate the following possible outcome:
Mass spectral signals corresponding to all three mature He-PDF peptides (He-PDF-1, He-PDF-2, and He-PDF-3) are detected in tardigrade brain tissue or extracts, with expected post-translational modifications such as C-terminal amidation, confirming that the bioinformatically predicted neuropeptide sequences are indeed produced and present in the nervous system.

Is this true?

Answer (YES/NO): YES